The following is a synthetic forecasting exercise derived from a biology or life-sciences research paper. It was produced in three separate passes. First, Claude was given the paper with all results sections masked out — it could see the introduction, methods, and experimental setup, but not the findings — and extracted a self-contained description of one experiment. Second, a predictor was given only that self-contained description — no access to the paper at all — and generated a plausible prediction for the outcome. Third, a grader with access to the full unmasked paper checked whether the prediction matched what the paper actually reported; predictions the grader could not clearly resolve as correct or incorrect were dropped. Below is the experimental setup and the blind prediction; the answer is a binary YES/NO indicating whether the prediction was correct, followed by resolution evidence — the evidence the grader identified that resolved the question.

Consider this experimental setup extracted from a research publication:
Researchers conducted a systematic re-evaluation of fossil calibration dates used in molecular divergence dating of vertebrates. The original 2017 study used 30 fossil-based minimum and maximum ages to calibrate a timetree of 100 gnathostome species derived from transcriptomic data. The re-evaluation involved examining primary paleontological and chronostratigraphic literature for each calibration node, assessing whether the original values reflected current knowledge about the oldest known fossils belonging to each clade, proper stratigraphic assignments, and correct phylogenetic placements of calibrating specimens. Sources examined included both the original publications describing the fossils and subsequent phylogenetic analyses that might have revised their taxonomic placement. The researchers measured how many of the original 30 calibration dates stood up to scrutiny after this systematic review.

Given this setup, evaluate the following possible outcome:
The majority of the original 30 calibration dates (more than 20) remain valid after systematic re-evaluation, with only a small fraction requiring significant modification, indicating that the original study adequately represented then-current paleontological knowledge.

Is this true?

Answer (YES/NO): NO